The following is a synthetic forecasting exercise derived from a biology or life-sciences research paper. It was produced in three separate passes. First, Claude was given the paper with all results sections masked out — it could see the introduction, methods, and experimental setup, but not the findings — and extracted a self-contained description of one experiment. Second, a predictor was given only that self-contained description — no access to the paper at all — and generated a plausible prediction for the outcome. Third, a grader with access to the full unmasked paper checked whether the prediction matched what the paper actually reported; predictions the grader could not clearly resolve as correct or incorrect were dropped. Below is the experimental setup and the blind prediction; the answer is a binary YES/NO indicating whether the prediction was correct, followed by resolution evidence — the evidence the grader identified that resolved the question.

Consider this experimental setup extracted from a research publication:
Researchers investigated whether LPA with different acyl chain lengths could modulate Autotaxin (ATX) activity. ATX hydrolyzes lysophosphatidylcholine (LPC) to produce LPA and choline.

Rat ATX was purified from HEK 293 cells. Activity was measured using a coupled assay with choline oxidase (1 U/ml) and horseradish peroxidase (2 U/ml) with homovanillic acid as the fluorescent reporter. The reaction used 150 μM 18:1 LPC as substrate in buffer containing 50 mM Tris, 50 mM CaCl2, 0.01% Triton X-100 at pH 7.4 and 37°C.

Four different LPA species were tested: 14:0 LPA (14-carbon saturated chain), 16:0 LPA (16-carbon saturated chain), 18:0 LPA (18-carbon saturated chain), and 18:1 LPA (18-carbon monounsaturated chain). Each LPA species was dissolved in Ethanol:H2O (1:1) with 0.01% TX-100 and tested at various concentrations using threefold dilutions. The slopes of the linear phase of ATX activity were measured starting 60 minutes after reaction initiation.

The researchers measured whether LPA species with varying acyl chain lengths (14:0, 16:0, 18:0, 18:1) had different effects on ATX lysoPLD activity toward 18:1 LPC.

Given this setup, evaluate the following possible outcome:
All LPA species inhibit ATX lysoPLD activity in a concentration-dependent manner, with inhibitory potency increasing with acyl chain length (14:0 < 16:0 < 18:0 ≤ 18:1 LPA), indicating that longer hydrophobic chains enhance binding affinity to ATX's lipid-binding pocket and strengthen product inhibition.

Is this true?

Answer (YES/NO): NO